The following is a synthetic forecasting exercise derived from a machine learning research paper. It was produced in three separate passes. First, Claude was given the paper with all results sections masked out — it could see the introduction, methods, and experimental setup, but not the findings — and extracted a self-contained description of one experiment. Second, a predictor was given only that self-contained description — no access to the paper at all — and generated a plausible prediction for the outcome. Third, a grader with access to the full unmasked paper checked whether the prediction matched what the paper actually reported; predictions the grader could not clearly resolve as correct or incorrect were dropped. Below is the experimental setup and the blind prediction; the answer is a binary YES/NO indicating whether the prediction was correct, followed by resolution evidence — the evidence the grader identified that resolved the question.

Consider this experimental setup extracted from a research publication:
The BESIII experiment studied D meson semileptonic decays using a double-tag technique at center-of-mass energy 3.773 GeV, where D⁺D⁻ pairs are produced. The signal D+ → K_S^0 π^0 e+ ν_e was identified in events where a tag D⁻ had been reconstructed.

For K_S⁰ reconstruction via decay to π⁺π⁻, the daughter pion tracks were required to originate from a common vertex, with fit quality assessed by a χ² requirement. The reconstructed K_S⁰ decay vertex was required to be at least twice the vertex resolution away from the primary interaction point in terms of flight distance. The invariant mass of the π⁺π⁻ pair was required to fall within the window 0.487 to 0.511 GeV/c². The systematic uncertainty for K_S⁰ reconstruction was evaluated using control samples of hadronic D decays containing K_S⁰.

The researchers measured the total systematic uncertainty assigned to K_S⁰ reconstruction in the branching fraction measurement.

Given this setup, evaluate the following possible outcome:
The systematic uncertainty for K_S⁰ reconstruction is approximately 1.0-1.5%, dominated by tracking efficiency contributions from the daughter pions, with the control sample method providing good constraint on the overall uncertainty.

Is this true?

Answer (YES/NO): NO